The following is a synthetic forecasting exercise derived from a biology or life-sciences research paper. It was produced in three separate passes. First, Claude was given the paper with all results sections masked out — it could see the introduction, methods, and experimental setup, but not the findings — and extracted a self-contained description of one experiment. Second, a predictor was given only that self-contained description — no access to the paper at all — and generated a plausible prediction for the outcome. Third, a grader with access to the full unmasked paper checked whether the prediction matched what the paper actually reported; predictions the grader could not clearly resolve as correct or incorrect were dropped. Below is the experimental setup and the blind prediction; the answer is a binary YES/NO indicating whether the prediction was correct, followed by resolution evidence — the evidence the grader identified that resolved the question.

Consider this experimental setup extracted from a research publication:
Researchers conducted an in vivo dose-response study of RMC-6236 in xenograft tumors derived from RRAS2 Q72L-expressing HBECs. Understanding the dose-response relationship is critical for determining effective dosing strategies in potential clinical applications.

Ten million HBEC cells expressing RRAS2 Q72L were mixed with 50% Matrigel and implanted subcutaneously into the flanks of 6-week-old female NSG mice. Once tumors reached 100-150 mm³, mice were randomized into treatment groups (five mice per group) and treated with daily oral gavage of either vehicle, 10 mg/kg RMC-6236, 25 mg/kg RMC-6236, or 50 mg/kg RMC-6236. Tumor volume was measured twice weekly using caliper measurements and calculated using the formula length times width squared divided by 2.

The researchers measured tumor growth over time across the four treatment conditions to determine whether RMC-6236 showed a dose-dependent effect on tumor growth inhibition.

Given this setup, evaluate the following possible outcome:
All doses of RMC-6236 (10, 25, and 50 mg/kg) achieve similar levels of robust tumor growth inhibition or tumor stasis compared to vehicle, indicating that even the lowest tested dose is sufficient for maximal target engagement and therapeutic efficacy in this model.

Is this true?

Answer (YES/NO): NO